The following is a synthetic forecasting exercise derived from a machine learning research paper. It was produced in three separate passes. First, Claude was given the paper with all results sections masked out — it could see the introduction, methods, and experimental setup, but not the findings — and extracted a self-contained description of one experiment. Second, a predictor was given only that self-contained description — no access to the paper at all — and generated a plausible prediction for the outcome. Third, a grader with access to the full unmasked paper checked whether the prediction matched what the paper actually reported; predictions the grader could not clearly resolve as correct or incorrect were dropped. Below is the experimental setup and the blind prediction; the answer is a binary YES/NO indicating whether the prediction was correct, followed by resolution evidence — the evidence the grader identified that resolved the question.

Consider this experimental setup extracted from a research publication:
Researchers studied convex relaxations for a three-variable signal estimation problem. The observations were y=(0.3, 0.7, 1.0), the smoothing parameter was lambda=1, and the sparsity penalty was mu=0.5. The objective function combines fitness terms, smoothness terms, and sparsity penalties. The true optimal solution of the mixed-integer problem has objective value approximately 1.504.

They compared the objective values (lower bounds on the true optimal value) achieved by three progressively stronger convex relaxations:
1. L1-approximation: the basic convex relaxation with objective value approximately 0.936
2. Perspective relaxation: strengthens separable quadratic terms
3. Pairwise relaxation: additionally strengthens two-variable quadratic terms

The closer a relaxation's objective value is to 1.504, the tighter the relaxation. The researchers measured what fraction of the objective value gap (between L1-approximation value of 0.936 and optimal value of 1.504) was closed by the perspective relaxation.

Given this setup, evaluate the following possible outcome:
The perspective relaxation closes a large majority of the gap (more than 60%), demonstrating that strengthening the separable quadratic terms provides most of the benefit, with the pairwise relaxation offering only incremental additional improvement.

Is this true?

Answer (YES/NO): YES